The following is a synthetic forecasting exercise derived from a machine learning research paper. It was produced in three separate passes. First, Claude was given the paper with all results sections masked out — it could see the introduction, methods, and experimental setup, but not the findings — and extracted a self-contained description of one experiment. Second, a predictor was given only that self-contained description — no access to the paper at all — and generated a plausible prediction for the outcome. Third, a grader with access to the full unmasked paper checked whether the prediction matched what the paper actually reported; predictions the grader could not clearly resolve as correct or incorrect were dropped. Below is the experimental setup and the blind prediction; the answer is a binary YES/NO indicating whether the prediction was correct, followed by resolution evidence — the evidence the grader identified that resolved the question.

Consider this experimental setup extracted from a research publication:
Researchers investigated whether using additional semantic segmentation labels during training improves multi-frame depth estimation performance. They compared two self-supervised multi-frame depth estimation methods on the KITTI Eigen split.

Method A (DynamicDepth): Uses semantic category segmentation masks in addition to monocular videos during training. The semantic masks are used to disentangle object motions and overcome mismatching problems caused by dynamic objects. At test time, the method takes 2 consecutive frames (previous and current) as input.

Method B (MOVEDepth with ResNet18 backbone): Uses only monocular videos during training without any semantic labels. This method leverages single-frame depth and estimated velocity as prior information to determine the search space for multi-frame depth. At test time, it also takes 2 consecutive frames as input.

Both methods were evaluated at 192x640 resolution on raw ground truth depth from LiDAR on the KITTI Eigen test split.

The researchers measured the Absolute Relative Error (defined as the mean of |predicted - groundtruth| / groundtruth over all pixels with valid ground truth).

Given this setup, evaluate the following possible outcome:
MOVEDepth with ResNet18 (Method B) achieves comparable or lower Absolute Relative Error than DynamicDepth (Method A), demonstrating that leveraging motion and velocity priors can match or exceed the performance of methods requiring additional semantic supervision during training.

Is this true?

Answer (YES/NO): YES